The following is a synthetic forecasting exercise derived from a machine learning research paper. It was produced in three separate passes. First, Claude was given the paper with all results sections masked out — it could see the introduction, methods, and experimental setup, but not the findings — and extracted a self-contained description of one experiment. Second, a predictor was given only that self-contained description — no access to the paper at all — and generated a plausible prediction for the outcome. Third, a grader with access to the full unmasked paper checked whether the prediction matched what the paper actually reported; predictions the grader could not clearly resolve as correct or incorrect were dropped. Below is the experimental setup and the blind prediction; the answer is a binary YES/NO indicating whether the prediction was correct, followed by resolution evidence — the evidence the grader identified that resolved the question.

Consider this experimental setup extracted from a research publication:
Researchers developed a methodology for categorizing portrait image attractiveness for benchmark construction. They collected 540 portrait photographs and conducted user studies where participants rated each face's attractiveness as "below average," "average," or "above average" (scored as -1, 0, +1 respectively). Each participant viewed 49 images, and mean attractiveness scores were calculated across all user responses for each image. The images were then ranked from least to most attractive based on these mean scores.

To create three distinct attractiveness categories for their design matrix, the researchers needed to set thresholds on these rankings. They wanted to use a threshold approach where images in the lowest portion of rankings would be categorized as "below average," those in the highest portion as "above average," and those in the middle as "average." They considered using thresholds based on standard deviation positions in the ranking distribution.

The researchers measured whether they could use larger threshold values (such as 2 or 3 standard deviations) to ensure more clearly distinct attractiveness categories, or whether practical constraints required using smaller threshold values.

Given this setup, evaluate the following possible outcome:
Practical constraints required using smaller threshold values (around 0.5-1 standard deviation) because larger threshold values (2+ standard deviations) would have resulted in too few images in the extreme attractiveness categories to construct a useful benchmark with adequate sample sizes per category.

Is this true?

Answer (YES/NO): YES